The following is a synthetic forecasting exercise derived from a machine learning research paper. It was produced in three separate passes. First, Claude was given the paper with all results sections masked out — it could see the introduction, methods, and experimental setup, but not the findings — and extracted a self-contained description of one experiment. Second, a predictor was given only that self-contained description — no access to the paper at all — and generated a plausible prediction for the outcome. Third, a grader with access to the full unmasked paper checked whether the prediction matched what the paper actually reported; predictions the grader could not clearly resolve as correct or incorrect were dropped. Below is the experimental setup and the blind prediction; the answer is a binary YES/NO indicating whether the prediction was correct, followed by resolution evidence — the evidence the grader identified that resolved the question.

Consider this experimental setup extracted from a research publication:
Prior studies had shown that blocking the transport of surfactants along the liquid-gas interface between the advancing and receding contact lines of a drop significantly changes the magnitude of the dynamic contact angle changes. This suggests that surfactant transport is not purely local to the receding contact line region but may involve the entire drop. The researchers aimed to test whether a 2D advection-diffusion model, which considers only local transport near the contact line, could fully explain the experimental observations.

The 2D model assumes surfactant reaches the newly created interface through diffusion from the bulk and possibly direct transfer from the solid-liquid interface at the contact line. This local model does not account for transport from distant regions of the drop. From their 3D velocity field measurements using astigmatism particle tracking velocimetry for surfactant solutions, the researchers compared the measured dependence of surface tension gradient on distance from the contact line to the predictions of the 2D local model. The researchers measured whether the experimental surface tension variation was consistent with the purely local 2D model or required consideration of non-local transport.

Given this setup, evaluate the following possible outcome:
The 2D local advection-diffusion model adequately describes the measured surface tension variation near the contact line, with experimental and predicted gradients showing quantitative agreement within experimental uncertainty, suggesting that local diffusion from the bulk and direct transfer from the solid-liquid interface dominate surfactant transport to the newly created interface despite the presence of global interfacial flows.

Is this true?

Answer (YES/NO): NO